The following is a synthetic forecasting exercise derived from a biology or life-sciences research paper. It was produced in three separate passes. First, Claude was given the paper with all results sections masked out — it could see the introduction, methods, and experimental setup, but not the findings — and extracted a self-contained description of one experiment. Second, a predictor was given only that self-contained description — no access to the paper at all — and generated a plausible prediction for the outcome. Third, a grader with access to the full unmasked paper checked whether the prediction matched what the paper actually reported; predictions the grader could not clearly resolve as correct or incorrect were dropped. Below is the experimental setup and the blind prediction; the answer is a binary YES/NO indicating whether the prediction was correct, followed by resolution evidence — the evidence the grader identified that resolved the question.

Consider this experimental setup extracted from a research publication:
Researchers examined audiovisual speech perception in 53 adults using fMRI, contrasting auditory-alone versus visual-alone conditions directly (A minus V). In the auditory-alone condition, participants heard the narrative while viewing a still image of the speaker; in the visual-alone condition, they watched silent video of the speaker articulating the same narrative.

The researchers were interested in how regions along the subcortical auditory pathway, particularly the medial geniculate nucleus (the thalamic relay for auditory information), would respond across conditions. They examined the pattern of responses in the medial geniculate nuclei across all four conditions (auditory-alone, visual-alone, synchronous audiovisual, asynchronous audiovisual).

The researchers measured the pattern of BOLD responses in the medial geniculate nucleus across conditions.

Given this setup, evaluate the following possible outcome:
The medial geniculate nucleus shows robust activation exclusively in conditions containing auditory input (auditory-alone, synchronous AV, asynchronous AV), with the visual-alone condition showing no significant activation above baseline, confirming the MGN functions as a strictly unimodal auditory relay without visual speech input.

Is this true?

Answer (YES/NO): NO